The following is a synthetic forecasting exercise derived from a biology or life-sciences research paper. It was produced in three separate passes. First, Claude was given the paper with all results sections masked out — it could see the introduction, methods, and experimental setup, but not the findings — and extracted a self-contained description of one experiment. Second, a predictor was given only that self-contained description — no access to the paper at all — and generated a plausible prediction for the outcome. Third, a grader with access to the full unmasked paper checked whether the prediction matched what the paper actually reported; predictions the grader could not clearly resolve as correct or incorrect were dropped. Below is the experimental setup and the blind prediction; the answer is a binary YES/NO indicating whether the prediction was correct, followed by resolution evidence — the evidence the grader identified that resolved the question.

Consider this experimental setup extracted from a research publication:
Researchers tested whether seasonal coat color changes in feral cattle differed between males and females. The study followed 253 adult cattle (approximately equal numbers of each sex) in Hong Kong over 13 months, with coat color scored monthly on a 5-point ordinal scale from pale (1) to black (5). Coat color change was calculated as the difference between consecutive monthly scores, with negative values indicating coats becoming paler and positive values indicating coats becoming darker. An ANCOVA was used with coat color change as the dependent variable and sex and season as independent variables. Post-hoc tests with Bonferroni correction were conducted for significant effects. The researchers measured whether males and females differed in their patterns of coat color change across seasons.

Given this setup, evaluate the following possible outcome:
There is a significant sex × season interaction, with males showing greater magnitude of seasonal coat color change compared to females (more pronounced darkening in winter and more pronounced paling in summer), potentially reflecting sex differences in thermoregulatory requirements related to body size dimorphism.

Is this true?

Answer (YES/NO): NO